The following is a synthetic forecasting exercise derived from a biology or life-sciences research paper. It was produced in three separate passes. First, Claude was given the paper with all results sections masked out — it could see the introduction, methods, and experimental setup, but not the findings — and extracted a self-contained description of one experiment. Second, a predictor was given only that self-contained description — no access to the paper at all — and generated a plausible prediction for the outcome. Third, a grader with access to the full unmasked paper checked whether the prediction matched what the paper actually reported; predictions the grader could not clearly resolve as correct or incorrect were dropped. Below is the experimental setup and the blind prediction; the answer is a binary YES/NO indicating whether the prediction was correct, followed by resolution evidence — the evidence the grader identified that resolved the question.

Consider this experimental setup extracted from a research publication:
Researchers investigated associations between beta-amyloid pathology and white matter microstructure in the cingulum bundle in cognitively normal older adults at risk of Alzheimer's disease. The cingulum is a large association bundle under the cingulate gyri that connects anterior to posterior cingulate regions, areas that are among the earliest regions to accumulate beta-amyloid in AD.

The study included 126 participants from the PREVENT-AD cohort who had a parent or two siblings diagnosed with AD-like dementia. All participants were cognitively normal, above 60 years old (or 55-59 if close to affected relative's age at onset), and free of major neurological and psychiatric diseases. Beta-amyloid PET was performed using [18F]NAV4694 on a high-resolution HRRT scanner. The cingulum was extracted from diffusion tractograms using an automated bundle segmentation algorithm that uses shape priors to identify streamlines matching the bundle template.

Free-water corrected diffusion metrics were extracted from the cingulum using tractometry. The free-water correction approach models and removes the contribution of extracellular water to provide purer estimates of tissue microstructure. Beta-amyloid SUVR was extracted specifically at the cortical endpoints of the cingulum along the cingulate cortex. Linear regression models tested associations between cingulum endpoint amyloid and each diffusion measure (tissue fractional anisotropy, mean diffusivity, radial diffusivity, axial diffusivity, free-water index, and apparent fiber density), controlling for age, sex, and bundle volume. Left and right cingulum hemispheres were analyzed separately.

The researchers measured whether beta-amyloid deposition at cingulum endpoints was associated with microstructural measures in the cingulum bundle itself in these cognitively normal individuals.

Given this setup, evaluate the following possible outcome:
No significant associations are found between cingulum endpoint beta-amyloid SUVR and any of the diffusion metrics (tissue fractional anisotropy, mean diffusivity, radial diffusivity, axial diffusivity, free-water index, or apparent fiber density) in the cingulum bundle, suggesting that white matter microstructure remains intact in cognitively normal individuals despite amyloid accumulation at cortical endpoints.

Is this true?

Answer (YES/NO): NO